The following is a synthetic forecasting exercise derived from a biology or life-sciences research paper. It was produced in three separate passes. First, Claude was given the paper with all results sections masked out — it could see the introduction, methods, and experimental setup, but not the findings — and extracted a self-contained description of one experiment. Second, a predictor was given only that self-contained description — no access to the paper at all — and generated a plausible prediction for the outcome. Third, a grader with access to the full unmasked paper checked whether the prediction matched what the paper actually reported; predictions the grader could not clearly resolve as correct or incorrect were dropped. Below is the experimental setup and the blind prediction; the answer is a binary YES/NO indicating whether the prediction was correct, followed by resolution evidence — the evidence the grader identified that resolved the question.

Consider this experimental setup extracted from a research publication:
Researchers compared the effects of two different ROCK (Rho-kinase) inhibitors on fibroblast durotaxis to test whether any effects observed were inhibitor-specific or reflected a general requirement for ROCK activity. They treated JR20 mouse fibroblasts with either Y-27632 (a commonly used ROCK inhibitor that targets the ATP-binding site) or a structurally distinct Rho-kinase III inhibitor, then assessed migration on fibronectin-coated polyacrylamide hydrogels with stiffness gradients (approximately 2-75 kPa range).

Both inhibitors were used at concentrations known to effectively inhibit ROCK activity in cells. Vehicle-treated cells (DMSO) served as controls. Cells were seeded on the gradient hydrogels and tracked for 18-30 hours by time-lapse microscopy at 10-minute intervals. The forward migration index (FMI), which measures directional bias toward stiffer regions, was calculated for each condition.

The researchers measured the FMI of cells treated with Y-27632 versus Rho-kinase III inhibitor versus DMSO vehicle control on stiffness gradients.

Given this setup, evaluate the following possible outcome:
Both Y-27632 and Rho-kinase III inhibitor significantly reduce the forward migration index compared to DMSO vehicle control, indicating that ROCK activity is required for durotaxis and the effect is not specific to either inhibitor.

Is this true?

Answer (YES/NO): NO